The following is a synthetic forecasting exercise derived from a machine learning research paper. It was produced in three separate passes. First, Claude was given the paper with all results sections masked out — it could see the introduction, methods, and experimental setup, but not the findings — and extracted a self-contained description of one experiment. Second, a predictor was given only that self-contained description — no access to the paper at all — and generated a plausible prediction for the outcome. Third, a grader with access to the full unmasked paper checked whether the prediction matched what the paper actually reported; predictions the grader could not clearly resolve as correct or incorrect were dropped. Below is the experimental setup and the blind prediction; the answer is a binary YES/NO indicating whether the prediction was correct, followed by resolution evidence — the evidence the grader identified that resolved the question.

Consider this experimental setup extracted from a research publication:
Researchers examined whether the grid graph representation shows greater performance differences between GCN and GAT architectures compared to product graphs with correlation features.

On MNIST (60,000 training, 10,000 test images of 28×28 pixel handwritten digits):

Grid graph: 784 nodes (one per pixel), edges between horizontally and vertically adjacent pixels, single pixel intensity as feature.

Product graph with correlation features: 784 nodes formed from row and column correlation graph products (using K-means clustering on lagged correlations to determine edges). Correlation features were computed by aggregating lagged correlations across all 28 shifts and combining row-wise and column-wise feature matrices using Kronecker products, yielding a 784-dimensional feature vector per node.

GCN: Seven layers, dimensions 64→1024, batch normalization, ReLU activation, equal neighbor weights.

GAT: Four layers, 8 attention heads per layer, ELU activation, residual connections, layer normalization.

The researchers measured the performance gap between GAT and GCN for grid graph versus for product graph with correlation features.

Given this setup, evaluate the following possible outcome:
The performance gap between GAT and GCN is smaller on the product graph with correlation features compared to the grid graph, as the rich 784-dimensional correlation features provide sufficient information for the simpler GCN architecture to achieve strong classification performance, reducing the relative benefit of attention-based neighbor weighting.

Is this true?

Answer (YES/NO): YES